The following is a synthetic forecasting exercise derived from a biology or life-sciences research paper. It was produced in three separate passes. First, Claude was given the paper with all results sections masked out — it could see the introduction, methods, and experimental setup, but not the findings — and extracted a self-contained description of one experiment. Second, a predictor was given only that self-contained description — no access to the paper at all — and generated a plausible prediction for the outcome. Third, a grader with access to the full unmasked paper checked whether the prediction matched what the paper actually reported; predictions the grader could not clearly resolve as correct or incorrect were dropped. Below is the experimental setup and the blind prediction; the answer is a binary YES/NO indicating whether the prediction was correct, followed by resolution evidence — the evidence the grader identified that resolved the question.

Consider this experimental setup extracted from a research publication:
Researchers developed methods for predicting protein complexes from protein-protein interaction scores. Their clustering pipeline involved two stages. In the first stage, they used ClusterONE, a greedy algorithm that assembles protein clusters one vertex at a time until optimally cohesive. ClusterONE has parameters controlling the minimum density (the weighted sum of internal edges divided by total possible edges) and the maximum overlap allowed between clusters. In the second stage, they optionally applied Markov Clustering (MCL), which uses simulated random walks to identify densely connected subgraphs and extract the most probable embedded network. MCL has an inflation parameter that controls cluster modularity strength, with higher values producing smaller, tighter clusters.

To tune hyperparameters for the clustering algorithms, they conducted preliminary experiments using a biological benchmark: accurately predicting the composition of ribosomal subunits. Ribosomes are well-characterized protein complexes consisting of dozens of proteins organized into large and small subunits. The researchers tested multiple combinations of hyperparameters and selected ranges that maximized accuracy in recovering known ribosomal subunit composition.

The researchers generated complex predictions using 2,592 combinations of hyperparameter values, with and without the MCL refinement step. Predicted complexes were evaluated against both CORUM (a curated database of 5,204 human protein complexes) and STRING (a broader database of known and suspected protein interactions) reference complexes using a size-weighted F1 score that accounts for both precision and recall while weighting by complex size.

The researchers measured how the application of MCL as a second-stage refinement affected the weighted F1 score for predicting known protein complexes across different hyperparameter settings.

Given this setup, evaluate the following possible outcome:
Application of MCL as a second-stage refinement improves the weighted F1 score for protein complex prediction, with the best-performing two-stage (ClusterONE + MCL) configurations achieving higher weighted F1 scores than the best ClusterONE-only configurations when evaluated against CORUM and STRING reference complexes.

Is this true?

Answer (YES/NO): NO